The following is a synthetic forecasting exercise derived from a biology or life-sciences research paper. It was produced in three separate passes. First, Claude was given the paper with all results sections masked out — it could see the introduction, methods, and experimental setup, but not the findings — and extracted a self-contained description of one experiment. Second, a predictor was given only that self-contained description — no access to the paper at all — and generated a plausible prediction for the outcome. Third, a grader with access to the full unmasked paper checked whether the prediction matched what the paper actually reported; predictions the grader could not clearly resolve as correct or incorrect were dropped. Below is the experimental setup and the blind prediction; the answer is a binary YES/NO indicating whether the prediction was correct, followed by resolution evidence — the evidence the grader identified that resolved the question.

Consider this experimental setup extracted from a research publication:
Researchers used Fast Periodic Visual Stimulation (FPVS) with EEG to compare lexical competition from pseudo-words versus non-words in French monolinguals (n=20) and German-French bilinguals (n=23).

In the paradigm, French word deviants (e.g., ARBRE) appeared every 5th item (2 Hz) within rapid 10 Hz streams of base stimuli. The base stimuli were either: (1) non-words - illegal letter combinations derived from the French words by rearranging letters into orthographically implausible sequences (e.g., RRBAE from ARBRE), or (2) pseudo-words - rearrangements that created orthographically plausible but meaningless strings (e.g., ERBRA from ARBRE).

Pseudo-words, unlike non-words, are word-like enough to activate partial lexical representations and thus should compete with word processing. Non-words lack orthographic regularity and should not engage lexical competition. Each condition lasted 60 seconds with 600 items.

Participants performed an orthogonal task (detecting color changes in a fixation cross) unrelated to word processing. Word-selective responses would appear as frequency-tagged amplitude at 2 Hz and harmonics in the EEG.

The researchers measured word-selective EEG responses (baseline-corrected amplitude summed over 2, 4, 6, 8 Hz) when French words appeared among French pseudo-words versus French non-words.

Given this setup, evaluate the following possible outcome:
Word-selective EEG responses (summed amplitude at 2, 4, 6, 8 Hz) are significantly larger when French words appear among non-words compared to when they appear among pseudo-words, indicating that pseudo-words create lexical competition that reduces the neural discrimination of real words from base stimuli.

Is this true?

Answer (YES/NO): YES